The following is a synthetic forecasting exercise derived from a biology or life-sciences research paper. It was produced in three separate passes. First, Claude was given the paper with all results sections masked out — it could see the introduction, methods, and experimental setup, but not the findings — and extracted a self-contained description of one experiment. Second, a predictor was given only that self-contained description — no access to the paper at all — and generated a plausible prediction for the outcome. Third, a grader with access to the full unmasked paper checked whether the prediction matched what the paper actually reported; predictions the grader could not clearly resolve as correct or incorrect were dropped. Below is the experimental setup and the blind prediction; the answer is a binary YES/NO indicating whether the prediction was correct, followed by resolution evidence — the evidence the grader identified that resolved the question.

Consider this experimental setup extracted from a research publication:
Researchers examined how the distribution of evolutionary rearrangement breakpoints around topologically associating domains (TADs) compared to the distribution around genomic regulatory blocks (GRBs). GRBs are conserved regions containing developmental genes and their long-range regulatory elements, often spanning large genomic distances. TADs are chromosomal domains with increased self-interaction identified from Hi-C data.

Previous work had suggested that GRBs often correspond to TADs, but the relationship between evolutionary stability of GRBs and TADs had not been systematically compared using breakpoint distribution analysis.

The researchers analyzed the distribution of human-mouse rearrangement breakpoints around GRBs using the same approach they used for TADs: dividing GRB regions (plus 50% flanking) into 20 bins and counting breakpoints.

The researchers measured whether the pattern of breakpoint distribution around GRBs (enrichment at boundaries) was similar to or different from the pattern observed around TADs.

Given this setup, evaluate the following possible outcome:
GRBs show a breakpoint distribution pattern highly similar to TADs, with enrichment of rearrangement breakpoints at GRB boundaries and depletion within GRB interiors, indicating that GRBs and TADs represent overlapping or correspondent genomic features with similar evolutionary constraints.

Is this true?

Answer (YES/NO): YES